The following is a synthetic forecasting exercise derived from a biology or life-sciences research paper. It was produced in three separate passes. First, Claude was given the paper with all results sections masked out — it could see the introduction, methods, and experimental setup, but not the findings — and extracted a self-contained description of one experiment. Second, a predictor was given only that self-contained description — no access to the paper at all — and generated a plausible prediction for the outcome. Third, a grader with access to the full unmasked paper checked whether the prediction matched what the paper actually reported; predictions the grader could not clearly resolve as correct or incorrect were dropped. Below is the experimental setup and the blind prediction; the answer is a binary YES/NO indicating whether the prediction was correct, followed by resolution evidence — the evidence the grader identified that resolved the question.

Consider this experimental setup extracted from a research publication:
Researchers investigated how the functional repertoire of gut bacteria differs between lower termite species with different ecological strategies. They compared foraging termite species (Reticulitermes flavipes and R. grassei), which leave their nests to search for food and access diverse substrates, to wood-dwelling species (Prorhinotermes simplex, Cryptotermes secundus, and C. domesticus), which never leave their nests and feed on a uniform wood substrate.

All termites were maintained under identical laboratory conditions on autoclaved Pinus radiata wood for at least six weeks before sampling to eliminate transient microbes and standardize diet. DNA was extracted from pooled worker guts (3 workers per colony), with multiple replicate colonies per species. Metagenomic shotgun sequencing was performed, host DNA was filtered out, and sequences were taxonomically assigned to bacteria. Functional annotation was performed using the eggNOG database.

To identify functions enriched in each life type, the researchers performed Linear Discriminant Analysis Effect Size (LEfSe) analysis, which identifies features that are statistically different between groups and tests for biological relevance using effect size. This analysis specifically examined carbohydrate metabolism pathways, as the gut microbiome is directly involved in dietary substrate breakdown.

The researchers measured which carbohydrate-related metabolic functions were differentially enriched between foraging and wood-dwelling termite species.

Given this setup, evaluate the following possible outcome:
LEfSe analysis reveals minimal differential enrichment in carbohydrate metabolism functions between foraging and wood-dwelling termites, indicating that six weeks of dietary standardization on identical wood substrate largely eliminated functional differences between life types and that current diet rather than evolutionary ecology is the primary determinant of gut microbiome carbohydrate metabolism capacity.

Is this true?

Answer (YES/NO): NO